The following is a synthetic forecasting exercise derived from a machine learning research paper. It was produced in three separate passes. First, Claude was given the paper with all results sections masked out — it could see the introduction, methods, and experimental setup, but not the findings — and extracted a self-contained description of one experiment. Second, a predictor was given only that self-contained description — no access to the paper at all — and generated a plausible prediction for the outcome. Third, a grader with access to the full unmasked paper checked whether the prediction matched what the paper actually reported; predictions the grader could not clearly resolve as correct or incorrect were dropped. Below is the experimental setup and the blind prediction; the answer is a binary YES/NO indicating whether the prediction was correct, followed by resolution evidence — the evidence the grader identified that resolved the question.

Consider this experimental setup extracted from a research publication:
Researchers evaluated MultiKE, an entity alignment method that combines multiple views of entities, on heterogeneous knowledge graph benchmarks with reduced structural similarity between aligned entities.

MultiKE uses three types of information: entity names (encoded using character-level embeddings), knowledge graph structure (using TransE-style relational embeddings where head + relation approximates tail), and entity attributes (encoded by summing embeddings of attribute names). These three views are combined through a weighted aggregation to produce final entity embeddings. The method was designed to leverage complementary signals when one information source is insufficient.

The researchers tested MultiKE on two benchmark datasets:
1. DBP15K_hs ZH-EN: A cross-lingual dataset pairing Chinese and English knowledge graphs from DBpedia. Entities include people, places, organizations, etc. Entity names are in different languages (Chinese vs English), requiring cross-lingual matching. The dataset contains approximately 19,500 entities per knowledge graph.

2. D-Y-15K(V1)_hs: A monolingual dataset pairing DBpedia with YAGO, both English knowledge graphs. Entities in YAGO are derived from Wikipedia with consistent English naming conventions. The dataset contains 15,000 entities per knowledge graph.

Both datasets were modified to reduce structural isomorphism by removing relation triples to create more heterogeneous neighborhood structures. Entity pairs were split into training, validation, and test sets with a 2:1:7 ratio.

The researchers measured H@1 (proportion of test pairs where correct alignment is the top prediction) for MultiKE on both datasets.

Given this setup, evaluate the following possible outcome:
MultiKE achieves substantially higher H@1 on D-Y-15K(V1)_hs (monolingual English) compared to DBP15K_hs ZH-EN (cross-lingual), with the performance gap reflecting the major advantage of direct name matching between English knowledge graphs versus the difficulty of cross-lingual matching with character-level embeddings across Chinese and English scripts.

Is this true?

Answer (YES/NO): YES